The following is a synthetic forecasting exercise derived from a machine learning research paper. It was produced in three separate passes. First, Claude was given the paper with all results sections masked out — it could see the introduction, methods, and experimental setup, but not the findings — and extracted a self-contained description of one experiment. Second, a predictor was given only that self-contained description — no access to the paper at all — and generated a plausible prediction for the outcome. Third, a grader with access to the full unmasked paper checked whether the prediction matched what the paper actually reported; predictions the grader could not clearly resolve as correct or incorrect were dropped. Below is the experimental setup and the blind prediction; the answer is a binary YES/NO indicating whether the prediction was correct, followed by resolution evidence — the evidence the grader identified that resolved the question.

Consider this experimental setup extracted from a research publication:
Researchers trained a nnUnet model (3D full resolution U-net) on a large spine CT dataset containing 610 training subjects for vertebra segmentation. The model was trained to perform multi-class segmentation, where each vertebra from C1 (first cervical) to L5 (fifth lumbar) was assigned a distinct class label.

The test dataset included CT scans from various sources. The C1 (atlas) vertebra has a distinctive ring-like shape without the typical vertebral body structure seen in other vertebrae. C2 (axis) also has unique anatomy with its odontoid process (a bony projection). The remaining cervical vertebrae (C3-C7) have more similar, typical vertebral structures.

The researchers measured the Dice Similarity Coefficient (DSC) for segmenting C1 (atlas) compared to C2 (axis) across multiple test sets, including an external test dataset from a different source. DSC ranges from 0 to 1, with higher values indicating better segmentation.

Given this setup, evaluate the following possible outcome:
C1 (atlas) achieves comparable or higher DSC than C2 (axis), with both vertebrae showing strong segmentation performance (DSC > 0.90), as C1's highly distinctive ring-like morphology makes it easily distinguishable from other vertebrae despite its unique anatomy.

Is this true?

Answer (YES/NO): NO